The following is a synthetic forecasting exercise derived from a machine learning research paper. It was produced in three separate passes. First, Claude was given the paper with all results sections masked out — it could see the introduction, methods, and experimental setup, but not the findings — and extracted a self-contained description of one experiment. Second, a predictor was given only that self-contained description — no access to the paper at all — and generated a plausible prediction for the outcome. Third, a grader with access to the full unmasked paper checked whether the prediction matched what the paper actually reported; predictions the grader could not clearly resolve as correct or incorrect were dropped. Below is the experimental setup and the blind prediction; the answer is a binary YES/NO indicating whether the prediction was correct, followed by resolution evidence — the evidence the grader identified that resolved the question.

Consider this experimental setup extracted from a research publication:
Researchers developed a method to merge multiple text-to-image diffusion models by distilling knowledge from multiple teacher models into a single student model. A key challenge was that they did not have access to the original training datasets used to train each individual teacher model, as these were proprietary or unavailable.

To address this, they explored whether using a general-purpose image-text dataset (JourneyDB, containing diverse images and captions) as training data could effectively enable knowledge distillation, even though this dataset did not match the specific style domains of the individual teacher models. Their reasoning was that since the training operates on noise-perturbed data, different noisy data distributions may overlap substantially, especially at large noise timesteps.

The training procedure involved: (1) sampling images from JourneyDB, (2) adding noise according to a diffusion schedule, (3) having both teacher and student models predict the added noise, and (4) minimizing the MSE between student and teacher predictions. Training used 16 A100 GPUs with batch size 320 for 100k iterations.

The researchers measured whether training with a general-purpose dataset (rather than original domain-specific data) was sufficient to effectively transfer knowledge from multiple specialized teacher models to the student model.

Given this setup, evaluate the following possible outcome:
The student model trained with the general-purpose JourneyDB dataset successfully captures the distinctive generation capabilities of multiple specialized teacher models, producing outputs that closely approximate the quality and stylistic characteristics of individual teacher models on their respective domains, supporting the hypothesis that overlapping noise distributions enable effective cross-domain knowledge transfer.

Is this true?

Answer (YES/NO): YES